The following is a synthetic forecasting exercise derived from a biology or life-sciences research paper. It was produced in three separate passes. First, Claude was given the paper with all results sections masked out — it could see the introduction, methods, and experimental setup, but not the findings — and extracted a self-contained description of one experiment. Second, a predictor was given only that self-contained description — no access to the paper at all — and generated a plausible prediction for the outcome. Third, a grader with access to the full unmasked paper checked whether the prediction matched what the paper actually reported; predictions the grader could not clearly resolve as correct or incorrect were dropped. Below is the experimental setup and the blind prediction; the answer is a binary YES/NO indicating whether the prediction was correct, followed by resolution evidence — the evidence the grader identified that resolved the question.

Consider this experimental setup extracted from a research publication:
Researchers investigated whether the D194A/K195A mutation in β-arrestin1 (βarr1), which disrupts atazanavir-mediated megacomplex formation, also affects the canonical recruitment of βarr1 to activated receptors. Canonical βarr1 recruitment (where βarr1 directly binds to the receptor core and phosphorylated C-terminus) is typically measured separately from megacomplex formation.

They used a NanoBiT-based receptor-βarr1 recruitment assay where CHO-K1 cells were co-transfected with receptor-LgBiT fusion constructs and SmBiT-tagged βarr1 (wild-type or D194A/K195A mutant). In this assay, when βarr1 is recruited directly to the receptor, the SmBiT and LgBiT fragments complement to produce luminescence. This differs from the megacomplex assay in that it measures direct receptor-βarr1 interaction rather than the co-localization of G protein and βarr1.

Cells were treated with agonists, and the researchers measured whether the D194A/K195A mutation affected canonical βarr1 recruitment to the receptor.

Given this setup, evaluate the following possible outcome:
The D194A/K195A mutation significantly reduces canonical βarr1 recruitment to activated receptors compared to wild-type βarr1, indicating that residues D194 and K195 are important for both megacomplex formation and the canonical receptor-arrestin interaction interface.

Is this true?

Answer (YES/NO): NO